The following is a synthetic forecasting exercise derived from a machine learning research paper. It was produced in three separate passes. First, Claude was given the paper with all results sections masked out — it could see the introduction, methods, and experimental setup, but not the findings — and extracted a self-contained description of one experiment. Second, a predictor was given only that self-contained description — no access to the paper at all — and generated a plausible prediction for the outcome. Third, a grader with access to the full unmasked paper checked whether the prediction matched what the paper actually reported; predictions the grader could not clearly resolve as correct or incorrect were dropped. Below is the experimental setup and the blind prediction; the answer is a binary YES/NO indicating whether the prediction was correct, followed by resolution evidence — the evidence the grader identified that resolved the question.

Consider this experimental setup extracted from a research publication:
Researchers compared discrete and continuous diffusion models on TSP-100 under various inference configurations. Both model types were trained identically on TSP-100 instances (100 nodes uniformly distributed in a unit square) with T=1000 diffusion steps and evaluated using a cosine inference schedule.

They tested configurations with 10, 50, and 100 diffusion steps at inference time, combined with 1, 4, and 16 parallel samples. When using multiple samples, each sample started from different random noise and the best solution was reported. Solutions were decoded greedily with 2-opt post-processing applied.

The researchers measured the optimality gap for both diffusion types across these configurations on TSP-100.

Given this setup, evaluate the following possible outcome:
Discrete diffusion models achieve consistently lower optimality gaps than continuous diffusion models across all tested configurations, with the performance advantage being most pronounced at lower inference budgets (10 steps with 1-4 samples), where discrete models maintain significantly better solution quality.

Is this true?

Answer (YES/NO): NO